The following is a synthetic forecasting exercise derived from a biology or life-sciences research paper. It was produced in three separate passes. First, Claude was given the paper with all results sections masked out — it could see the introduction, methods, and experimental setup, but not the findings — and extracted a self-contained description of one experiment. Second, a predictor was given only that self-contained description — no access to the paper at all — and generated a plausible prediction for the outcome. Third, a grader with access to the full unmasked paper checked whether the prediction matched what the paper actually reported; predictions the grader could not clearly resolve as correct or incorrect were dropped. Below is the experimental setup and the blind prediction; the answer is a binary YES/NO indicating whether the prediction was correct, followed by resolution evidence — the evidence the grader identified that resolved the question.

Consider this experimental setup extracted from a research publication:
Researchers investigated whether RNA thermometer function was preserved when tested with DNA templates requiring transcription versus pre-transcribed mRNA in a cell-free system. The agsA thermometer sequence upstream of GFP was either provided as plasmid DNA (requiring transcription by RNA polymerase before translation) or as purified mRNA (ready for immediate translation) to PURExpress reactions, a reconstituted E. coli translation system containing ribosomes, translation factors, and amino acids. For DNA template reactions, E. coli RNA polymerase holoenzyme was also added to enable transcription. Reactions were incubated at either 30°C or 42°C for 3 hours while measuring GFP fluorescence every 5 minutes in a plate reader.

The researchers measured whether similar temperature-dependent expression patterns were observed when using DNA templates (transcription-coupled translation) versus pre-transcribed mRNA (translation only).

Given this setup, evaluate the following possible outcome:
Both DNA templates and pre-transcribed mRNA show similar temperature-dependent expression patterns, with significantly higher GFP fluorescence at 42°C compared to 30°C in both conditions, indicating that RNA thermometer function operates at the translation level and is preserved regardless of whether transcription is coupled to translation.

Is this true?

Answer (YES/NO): YES